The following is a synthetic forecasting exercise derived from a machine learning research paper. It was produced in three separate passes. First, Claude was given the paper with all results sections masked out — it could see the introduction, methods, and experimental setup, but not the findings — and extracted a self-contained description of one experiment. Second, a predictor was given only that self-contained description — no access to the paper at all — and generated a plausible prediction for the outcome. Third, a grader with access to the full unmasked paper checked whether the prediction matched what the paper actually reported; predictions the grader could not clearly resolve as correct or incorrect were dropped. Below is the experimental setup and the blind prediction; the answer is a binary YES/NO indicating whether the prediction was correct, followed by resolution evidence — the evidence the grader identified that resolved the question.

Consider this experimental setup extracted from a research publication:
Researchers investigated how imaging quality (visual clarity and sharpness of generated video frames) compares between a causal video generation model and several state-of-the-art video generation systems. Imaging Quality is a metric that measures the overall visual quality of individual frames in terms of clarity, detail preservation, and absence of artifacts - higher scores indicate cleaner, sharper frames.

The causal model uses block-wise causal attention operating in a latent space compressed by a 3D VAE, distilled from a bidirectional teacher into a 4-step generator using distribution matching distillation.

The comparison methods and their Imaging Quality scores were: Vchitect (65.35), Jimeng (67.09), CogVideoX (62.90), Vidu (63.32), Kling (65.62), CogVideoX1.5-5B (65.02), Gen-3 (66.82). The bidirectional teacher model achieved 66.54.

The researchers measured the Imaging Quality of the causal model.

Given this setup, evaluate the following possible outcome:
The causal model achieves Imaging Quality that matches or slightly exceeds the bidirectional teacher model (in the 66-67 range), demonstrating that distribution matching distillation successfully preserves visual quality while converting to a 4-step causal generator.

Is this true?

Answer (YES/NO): NO